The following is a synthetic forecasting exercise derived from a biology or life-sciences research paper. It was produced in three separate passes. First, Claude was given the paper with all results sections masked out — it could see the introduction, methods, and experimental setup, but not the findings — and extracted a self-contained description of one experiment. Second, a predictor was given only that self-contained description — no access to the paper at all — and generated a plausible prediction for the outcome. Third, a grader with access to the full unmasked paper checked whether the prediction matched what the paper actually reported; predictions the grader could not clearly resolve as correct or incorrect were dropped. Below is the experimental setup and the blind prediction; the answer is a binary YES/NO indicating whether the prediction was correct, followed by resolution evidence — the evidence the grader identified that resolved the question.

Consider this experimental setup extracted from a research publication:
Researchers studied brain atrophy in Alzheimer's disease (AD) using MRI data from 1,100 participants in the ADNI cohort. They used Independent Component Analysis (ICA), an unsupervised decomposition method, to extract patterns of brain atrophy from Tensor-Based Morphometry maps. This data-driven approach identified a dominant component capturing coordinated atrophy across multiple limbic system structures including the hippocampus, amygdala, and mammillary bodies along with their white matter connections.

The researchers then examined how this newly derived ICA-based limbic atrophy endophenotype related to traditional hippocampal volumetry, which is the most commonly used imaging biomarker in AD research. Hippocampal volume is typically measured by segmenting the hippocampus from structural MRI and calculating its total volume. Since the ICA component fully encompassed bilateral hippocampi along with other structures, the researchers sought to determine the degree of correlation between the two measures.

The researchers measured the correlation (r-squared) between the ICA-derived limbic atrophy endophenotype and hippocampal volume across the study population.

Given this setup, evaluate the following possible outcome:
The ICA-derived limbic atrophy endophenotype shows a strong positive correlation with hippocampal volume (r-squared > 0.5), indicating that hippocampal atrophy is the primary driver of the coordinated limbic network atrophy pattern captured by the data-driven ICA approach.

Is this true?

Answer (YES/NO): NO